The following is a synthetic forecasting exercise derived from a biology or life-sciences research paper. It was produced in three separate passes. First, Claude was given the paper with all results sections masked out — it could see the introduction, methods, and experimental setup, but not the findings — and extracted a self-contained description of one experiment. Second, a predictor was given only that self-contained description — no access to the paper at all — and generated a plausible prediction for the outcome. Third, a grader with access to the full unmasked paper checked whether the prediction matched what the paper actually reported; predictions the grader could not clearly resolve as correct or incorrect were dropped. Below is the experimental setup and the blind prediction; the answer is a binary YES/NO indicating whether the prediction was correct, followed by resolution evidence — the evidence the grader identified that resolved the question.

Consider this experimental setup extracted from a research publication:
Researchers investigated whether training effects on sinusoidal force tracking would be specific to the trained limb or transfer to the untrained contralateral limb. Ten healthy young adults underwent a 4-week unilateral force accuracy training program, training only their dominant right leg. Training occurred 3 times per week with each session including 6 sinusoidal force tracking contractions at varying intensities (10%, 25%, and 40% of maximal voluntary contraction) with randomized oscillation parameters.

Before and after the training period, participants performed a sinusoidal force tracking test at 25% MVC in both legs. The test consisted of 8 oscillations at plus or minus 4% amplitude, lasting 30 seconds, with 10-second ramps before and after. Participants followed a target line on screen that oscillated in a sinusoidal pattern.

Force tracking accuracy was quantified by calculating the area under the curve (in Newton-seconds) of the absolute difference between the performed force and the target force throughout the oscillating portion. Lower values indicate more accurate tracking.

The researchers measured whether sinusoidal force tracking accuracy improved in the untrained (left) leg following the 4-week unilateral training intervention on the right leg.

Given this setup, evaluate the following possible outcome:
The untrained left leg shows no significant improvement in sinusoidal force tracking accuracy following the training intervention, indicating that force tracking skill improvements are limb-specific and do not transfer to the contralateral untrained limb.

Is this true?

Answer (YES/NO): YES